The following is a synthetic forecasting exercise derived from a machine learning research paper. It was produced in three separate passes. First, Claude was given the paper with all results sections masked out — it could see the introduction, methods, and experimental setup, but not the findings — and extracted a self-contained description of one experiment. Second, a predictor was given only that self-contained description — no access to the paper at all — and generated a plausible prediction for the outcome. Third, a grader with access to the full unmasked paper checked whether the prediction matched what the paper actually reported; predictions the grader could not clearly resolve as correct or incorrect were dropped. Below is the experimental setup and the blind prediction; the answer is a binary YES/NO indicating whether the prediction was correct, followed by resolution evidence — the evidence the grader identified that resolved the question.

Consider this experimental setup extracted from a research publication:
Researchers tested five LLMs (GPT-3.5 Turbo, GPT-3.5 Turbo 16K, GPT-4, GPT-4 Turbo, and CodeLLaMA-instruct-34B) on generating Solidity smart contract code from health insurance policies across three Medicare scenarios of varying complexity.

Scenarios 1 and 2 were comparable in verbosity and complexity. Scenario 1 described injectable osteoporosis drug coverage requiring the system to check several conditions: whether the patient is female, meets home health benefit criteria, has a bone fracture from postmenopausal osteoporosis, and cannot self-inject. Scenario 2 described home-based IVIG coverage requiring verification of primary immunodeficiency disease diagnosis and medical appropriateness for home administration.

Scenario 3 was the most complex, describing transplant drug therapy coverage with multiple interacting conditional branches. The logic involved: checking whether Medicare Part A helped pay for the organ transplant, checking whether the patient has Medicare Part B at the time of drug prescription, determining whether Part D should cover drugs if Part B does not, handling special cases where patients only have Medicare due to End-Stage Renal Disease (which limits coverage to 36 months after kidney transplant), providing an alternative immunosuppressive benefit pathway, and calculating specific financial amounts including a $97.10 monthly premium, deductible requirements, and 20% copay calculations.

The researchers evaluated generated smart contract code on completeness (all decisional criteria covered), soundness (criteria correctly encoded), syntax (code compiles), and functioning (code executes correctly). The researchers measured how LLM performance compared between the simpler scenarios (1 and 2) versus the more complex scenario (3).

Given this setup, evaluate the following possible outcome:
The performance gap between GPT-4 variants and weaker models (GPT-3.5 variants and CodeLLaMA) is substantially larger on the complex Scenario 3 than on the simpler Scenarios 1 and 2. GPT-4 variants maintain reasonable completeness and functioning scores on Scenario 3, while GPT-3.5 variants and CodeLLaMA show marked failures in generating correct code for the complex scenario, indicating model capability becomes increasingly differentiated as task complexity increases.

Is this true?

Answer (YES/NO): NO